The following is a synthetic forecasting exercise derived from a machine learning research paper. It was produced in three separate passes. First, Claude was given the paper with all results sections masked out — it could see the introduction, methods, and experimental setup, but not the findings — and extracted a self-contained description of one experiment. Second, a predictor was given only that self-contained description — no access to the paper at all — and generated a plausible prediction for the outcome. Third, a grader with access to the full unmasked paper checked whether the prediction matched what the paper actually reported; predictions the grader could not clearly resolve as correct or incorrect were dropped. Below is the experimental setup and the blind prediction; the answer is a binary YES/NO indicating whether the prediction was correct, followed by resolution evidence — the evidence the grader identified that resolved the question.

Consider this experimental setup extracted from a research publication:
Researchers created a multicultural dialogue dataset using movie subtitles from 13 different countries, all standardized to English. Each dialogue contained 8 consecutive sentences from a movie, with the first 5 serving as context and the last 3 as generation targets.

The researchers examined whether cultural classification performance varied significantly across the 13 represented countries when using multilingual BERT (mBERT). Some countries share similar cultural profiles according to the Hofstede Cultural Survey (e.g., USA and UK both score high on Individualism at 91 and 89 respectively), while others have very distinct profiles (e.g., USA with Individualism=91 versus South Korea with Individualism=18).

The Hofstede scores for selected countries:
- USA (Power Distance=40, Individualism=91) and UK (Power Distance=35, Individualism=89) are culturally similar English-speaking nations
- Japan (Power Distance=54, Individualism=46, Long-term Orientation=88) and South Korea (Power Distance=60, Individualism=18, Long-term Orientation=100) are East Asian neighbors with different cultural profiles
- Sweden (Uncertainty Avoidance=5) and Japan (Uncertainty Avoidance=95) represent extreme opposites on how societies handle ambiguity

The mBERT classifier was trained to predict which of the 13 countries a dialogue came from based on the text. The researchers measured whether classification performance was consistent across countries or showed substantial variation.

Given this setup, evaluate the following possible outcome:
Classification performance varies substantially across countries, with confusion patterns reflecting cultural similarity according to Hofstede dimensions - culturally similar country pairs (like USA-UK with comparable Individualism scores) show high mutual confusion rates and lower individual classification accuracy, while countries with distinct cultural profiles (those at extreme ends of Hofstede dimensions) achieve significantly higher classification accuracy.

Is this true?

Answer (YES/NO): NO